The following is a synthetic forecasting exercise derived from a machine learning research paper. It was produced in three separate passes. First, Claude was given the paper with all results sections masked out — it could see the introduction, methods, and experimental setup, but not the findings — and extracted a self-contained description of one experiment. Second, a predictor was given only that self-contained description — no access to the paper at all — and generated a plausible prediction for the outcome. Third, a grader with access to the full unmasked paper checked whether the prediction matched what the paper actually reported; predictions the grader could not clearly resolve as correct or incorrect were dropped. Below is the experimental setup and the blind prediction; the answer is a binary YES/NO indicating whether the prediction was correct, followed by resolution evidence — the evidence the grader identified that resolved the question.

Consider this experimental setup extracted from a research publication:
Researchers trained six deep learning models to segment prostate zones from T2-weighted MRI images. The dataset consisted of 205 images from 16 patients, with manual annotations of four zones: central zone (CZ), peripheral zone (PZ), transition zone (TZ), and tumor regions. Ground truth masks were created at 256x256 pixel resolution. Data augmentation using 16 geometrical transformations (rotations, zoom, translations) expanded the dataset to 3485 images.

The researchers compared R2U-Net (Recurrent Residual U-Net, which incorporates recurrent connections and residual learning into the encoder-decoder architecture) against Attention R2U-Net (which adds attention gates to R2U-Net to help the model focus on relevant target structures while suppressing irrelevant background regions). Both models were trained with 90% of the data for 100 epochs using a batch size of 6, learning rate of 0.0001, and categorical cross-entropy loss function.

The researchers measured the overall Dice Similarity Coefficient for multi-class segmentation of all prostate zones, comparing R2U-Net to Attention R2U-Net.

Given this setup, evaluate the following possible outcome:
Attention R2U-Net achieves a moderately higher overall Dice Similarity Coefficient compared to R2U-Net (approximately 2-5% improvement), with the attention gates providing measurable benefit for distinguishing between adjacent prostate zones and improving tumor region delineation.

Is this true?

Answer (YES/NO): NO